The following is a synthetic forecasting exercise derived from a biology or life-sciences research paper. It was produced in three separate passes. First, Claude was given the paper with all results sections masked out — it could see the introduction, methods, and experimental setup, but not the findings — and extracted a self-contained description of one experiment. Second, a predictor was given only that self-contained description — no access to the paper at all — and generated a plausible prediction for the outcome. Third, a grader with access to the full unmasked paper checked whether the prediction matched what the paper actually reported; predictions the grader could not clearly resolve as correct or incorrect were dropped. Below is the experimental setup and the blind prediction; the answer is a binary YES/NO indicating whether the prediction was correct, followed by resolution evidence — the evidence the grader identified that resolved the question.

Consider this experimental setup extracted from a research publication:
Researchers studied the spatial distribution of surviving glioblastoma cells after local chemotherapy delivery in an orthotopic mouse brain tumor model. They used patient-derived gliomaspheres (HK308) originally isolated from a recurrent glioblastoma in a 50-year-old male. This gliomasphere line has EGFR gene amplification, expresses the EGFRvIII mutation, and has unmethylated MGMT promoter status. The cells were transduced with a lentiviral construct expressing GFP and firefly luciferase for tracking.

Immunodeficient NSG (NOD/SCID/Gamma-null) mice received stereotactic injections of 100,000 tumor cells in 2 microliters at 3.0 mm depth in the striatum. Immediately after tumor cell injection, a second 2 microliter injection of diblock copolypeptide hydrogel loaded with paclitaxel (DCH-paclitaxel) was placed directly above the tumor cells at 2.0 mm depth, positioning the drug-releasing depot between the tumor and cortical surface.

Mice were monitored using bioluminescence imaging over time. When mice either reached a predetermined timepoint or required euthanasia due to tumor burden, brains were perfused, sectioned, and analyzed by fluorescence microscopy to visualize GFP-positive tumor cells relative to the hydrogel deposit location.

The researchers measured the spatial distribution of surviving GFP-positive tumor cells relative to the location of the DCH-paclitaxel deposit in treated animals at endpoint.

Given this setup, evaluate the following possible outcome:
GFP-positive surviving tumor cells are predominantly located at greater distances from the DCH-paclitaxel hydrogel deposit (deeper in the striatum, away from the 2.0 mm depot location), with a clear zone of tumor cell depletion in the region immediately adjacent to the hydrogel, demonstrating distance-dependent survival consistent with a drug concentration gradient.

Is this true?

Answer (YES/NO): YES